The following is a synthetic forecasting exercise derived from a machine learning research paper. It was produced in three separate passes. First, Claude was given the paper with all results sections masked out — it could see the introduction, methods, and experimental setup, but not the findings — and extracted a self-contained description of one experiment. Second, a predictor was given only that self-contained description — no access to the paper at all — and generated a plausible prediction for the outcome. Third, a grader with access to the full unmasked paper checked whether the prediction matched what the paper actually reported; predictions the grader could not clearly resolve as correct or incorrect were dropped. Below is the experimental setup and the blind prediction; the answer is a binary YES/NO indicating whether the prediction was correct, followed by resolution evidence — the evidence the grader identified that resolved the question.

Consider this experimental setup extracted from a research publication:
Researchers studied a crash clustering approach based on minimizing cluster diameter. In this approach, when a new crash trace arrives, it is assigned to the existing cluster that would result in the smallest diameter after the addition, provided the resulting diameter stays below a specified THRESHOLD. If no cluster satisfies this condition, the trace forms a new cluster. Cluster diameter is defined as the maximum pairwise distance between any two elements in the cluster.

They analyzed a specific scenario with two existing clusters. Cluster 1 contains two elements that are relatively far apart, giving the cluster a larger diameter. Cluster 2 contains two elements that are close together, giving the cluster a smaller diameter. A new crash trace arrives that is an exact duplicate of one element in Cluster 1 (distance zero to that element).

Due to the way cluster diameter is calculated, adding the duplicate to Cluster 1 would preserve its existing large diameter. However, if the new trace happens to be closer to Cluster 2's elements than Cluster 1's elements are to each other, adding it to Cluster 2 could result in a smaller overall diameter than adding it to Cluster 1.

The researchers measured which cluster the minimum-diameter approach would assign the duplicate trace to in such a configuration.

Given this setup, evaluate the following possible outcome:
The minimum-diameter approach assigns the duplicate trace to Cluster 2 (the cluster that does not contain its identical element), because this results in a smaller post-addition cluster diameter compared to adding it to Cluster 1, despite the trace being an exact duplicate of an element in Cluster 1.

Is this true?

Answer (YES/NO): YES